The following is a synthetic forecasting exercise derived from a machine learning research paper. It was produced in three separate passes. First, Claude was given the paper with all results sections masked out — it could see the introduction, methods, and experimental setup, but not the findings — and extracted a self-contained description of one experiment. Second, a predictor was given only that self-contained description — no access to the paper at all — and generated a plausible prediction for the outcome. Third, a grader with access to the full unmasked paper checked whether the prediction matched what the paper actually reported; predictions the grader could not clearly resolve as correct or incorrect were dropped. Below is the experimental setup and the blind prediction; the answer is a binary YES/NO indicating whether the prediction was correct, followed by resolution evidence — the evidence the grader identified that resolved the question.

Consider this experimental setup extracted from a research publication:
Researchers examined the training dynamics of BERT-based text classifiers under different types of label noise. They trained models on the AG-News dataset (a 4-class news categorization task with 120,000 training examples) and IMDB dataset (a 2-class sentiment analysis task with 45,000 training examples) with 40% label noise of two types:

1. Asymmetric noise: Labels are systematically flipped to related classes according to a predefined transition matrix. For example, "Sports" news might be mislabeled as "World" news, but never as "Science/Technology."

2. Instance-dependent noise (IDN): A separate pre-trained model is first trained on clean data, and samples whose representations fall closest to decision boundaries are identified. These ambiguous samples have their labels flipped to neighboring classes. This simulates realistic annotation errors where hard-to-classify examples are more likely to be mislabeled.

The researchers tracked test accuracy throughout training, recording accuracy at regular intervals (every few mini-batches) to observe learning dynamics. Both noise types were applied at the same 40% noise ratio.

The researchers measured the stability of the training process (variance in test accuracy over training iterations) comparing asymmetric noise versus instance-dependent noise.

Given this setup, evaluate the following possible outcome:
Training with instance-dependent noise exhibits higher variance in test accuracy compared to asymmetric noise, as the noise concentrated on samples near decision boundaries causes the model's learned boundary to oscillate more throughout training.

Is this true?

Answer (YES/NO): NO